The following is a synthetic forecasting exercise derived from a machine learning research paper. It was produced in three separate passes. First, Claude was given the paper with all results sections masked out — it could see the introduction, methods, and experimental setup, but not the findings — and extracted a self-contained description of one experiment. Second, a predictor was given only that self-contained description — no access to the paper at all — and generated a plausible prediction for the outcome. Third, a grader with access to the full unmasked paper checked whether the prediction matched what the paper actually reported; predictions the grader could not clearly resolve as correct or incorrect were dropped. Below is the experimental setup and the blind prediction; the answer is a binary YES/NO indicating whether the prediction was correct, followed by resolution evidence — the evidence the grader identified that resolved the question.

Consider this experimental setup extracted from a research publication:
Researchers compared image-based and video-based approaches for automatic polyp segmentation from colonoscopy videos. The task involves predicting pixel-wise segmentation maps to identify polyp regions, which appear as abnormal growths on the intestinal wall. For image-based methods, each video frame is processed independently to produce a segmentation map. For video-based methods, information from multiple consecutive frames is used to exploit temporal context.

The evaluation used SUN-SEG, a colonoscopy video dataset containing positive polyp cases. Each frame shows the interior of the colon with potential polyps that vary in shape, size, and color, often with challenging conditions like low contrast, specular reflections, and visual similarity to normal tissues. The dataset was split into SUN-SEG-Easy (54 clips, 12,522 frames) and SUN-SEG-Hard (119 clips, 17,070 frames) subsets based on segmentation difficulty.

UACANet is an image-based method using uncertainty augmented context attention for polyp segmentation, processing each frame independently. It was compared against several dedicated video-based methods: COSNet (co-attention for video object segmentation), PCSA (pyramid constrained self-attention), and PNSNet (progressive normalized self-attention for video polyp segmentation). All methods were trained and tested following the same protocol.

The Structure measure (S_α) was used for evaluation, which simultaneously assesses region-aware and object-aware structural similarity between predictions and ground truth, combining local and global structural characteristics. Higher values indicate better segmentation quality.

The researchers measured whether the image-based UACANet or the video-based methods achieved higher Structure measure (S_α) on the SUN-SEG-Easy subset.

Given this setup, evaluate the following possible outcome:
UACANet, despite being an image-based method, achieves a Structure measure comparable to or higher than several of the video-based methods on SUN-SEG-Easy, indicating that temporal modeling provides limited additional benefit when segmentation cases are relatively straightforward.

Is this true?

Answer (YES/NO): YES